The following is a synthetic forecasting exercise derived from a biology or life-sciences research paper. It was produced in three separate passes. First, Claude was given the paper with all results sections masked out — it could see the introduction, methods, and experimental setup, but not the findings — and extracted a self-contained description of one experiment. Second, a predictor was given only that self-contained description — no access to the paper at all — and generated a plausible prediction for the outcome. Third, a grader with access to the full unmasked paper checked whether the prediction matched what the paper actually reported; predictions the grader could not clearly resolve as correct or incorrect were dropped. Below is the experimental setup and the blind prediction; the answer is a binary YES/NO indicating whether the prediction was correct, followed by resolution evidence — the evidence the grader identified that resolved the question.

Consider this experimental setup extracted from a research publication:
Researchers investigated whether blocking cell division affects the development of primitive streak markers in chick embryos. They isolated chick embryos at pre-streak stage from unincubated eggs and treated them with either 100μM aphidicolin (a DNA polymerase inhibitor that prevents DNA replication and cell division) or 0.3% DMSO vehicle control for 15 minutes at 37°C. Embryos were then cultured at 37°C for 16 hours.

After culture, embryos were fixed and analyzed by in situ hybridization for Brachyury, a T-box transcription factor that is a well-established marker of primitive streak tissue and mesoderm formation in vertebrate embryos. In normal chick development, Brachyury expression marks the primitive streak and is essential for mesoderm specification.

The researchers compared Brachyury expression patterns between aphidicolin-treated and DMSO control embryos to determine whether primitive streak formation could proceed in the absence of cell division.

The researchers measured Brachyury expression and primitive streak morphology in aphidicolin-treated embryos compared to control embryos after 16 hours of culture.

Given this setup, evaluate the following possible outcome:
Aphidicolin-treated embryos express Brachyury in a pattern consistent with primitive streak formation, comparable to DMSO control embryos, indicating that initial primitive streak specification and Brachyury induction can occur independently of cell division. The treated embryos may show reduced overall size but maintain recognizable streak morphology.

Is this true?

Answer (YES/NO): NO